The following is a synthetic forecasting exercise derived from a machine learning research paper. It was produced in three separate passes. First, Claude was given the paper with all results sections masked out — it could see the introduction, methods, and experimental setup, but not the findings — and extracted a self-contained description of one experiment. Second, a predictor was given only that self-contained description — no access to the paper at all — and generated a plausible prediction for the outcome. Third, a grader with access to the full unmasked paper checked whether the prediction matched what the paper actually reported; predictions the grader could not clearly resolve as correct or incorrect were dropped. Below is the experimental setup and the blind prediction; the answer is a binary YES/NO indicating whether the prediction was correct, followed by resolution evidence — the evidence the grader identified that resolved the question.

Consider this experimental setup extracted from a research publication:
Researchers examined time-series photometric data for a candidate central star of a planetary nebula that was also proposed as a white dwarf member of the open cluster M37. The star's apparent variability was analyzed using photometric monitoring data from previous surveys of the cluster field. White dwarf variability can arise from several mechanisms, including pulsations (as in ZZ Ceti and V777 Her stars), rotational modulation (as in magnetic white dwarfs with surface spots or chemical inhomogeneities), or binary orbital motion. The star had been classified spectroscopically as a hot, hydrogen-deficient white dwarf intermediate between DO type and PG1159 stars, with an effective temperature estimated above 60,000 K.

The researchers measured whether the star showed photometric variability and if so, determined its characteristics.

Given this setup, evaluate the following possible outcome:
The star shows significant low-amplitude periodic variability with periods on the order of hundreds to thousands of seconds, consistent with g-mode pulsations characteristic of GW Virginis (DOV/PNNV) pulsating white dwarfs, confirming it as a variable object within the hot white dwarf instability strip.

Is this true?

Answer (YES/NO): NO